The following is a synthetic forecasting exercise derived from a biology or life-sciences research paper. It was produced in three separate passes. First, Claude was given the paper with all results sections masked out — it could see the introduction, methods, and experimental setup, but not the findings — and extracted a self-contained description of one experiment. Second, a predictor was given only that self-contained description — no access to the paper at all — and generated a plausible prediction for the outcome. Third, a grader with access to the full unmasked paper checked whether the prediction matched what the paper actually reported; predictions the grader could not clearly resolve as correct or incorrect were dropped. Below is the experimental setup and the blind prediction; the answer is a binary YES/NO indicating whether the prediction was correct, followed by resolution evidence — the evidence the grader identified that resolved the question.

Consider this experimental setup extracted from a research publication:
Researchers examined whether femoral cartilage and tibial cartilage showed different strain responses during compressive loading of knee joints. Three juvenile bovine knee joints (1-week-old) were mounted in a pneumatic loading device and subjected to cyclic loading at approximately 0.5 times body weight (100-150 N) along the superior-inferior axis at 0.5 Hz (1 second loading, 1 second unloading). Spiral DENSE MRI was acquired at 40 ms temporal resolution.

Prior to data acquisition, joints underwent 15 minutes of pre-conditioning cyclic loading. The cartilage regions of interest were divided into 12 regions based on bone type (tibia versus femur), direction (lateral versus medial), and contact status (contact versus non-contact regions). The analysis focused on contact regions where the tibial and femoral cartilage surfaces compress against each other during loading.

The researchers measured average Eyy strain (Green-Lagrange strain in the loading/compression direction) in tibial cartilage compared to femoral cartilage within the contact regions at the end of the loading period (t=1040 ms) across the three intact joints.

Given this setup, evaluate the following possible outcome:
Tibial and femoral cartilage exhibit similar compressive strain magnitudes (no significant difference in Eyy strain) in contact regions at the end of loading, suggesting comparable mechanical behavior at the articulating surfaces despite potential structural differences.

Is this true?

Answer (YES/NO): NO